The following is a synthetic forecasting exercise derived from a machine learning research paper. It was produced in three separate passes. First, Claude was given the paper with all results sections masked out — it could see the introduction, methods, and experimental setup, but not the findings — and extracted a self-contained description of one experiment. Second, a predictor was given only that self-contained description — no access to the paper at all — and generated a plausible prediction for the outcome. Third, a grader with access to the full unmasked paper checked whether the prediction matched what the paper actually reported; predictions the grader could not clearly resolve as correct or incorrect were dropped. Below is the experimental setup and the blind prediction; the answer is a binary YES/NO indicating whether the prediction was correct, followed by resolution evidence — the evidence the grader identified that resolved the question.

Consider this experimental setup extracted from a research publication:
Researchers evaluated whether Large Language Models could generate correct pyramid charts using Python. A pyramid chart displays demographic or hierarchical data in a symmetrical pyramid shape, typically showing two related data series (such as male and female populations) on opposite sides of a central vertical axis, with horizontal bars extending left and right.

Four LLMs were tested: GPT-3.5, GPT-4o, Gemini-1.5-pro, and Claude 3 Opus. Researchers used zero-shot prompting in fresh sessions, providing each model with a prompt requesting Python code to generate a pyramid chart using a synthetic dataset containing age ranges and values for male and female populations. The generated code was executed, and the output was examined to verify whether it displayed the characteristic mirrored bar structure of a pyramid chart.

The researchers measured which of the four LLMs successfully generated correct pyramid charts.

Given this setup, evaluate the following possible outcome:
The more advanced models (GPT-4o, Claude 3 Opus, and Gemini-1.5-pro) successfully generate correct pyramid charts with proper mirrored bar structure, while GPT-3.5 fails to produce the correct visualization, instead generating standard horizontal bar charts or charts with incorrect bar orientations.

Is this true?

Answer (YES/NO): NO